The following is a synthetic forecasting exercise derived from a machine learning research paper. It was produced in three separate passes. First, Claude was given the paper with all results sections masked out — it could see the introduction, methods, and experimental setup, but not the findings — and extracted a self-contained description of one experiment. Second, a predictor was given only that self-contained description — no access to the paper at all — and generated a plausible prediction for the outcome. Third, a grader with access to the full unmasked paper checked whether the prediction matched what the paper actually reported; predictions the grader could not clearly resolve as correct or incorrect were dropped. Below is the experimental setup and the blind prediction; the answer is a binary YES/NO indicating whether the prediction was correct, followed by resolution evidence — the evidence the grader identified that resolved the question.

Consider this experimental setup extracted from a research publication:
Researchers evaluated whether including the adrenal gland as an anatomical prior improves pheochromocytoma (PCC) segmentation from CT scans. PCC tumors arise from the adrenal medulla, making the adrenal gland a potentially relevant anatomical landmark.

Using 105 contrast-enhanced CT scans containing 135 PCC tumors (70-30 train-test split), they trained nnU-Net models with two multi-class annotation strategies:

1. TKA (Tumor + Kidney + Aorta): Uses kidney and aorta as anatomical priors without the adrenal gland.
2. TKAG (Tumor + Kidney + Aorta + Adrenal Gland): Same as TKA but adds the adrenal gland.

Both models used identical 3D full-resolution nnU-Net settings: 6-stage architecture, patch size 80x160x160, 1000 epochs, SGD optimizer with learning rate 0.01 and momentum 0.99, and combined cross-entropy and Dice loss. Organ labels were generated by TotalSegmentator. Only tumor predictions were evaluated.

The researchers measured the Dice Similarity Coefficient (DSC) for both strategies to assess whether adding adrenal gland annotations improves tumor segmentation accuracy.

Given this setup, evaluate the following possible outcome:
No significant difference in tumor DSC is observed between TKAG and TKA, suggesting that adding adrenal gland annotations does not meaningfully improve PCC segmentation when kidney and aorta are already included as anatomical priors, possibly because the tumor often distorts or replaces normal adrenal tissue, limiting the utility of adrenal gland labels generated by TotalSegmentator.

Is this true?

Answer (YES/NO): NO